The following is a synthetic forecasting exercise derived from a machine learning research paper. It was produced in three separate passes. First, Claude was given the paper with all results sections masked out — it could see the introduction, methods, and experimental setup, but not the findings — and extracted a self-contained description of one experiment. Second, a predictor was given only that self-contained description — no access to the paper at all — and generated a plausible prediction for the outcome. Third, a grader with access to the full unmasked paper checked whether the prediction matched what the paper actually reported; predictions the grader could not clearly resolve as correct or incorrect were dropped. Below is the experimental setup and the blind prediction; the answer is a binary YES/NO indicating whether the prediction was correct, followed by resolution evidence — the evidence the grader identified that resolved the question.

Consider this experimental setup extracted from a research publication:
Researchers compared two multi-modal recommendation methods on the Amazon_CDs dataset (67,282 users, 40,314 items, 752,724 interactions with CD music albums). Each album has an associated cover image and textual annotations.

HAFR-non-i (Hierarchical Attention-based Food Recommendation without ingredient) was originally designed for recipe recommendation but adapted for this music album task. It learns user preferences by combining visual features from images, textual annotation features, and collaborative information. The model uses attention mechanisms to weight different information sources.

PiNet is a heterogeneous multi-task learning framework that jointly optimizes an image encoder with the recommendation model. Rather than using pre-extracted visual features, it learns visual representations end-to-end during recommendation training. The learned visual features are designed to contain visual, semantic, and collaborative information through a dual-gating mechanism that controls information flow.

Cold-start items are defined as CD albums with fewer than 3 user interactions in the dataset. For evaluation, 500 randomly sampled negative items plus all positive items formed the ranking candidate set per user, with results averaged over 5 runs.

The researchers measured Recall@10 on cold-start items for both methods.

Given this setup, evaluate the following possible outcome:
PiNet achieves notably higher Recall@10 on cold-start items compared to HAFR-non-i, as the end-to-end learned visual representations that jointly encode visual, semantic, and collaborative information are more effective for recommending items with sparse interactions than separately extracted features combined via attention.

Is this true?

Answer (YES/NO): YES